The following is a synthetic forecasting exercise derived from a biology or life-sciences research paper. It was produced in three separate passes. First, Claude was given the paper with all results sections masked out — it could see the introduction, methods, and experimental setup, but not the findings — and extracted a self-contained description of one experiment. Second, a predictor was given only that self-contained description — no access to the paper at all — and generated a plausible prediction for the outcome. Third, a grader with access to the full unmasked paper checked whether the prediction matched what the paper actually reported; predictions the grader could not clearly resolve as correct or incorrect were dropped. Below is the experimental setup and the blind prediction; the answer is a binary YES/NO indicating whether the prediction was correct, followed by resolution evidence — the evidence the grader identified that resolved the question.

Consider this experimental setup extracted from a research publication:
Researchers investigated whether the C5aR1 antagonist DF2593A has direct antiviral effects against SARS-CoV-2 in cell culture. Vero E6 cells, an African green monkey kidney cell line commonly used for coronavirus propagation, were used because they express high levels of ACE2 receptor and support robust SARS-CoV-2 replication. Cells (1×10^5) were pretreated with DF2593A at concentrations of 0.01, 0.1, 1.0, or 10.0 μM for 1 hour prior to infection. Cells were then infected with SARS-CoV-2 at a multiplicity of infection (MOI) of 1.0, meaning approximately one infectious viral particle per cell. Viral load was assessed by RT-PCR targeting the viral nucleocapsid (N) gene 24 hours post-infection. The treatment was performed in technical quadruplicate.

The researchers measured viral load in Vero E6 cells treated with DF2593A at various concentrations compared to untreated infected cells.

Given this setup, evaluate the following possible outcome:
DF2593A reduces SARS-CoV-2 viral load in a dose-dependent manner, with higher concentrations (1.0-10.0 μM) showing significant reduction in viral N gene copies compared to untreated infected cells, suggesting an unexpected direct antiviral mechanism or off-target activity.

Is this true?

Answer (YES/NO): NO